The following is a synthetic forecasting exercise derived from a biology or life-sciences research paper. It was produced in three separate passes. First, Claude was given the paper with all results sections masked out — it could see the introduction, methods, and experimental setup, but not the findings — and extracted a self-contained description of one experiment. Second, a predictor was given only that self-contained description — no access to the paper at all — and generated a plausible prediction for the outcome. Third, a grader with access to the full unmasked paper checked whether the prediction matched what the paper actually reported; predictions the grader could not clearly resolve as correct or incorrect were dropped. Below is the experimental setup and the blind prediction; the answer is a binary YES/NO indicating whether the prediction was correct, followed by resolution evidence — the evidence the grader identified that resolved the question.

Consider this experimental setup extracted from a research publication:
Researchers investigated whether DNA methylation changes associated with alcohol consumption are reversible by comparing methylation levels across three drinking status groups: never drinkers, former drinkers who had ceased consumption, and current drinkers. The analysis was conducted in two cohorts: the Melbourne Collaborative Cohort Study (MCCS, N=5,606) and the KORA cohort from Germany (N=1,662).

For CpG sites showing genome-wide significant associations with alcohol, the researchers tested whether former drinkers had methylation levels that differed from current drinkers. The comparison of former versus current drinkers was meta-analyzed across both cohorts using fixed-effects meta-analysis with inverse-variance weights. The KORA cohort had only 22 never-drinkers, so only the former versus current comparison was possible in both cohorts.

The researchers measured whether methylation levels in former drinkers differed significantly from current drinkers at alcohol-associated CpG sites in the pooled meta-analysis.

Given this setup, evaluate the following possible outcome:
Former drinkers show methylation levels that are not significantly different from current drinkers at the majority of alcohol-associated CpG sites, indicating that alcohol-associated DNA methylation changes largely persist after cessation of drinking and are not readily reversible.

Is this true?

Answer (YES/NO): NO